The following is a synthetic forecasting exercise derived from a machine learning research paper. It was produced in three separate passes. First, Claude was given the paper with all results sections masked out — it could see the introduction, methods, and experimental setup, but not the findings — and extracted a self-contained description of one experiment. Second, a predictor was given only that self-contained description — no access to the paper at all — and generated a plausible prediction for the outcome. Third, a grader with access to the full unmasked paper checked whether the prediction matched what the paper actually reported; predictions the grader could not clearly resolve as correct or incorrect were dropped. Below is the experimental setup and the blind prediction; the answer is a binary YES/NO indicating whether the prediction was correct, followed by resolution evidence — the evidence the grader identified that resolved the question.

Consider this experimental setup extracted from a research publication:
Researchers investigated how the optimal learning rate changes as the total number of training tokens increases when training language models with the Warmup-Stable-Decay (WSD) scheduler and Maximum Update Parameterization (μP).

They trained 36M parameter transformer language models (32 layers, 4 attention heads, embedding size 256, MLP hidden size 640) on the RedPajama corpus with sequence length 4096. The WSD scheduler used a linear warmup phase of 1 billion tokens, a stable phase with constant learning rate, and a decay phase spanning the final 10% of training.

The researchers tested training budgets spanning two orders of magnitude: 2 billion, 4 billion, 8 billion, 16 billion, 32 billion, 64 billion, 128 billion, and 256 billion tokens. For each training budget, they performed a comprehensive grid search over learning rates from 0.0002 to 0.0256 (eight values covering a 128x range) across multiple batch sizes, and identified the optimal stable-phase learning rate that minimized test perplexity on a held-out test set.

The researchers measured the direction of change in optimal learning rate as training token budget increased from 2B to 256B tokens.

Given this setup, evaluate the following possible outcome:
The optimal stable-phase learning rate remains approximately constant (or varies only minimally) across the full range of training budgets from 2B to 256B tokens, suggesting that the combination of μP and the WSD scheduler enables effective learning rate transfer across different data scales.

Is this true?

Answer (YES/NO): NO